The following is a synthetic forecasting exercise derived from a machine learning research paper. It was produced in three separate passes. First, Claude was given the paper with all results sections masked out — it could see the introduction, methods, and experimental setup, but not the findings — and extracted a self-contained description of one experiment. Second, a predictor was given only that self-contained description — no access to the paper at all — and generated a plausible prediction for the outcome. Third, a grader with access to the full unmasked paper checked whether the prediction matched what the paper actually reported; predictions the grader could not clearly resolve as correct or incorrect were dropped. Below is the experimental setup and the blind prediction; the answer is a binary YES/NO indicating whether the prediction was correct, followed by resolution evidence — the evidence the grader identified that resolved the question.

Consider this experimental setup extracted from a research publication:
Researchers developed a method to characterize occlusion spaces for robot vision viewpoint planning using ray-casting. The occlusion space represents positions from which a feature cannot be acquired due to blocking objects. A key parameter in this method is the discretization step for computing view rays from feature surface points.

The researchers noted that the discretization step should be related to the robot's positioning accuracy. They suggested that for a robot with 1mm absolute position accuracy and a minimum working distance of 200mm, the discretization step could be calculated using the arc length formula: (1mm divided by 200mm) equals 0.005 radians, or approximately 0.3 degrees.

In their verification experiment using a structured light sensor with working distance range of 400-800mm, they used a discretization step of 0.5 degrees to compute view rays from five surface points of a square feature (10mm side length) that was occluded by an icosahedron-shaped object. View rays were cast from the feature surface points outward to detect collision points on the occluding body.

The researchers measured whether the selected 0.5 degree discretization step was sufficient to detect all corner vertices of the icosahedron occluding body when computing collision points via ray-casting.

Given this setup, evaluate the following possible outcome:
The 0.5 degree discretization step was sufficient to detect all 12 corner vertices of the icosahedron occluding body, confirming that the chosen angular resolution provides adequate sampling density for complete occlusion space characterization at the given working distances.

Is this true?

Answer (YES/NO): NO